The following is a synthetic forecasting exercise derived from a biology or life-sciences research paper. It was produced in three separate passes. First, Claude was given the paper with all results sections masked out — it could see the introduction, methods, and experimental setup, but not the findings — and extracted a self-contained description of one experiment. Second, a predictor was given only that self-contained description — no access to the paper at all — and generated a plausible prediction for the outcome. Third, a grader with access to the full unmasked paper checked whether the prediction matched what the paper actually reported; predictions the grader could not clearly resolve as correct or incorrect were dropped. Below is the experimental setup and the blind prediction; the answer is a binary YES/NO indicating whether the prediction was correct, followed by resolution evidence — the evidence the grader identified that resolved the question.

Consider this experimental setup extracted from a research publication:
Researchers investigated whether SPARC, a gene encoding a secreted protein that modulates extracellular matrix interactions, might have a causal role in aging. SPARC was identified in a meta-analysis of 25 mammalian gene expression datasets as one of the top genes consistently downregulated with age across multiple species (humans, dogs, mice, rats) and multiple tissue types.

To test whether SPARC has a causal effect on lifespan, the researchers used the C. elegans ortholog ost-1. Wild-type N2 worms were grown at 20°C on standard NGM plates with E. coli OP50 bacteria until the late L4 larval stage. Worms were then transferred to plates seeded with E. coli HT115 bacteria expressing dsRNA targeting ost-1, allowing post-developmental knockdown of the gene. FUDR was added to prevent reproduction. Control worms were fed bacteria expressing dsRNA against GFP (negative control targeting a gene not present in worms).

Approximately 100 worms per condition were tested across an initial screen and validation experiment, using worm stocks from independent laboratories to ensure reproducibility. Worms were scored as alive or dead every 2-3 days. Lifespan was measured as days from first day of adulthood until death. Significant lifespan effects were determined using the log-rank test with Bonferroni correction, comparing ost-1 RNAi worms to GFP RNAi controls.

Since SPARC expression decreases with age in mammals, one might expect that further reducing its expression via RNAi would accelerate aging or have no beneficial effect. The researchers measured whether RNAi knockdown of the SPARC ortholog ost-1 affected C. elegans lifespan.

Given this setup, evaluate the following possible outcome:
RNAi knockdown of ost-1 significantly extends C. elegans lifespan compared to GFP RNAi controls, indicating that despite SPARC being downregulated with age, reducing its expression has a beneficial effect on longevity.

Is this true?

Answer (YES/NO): YES